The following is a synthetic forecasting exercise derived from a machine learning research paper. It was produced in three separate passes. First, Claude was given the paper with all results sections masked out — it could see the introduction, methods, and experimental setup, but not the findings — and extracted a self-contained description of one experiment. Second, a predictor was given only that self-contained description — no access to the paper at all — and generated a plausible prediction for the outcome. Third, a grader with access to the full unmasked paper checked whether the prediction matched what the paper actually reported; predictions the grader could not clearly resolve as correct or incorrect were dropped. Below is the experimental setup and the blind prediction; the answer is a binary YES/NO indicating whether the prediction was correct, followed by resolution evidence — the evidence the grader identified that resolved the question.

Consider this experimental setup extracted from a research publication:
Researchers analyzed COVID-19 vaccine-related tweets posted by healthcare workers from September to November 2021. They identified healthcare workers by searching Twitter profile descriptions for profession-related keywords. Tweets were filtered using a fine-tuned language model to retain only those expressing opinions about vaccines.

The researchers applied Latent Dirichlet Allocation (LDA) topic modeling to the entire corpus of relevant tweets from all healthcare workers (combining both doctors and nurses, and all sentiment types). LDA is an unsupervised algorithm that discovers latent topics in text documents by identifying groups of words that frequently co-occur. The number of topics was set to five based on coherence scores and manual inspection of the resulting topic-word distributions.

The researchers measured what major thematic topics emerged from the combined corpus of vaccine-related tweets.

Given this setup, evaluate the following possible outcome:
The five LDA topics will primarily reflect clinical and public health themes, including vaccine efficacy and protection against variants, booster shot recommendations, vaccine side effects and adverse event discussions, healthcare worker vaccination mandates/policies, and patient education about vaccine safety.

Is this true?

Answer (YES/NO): NO